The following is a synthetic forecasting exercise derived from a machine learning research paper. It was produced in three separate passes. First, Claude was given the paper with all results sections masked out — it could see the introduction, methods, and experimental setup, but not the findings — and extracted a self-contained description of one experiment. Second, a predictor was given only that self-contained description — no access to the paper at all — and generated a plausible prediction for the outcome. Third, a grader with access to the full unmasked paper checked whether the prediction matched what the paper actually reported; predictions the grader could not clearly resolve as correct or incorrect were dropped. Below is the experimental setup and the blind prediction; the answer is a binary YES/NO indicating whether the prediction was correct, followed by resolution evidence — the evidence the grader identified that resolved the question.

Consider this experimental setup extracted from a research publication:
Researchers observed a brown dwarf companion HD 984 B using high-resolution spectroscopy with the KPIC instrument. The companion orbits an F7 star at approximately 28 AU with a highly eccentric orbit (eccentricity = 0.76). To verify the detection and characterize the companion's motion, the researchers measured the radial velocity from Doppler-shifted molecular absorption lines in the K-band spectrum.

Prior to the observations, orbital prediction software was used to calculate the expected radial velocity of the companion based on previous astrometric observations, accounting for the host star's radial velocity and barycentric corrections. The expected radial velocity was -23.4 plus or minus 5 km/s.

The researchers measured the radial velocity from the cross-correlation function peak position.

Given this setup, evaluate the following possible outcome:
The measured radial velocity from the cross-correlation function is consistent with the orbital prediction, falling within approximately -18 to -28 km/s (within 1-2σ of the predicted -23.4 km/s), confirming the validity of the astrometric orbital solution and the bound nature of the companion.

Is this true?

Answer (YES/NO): YES